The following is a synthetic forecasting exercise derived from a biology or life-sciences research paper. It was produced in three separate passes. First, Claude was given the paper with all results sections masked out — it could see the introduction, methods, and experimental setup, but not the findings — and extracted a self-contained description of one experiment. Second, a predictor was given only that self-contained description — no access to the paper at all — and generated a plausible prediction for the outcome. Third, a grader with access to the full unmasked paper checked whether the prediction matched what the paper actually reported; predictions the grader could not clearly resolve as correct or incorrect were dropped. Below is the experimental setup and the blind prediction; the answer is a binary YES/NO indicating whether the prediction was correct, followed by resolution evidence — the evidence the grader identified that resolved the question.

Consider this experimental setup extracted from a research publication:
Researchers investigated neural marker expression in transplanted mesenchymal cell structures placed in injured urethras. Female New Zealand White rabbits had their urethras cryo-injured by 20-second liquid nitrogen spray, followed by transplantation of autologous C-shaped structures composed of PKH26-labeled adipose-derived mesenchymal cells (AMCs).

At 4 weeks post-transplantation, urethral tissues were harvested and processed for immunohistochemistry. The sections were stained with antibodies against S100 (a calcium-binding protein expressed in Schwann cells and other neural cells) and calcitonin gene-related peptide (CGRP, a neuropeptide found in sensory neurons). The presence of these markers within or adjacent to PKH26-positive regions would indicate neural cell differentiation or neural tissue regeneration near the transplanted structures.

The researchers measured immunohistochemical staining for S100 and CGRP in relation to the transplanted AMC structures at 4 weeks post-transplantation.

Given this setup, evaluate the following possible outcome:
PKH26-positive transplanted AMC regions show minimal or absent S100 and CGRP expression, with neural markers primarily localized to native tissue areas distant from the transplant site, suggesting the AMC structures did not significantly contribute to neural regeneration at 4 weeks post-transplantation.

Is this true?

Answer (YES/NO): NO